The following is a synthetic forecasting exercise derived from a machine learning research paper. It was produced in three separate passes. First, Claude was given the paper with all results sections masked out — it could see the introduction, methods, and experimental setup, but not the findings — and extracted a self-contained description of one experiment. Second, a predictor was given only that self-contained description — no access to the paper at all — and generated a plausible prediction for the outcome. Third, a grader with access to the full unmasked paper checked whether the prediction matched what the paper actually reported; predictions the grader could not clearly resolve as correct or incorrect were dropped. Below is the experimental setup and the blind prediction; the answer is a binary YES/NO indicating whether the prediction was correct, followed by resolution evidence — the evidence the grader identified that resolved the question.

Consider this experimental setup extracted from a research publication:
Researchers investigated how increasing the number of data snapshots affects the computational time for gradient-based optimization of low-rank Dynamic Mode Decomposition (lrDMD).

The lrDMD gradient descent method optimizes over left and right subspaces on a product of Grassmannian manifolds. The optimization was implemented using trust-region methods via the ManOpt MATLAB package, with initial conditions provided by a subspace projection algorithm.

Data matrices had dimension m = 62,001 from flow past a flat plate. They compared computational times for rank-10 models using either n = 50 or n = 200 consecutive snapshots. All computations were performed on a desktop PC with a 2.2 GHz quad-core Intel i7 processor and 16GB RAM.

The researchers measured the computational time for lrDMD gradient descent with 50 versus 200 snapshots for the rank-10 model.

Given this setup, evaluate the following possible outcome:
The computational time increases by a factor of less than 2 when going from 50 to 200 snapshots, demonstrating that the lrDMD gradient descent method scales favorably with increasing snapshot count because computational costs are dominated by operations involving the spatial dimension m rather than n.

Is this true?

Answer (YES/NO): NO